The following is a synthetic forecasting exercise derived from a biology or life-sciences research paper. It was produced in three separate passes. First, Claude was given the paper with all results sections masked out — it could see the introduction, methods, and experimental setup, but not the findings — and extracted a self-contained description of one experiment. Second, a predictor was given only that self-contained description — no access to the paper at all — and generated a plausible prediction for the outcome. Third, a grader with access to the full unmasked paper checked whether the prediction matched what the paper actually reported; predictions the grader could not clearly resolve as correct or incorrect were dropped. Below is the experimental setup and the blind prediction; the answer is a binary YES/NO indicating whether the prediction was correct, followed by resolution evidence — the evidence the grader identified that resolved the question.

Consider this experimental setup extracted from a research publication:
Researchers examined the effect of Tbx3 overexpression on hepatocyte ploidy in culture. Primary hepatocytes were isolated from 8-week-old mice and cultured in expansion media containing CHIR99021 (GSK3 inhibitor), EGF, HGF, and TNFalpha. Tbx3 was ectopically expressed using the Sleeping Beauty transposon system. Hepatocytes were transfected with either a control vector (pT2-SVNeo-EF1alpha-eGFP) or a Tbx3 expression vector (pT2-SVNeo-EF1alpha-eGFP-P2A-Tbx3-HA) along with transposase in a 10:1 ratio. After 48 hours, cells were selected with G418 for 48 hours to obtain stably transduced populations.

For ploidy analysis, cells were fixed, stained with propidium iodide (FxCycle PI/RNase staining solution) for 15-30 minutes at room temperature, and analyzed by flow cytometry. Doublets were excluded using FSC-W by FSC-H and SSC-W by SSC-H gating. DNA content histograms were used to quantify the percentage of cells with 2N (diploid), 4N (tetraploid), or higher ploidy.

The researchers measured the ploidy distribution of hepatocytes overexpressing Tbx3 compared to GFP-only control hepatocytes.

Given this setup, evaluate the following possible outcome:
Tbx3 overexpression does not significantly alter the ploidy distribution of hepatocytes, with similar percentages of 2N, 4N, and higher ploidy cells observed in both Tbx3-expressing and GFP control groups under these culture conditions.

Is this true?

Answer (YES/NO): NO